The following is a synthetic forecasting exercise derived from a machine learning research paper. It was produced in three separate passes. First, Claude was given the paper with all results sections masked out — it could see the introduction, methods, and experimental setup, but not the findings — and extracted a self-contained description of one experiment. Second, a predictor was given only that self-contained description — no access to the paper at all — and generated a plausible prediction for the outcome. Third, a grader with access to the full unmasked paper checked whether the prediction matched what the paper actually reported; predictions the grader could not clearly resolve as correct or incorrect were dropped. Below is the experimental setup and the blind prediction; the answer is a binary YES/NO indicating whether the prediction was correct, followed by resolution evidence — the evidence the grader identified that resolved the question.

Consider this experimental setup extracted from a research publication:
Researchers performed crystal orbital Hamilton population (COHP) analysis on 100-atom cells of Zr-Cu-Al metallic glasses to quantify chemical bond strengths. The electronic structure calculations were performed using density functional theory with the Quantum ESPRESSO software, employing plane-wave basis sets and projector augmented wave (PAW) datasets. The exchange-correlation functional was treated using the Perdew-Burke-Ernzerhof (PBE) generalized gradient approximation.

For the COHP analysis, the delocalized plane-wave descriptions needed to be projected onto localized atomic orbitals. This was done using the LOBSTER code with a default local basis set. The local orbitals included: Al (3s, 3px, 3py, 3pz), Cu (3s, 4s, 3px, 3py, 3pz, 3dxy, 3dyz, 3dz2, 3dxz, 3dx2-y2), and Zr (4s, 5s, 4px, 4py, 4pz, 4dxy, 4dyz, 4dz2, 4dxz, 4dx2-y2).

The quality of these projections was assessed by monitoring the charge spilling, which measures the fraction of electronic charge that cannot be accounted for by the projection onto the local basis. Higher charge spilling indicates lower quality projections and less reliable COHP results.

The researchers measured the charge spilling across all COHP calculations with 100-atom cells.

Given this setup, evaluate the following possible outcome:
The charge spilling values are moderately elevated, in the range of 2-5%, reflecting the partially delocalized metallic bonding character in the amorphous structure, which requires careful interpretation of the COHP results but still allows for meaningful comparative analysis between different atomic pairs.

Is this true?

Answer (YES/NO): NO